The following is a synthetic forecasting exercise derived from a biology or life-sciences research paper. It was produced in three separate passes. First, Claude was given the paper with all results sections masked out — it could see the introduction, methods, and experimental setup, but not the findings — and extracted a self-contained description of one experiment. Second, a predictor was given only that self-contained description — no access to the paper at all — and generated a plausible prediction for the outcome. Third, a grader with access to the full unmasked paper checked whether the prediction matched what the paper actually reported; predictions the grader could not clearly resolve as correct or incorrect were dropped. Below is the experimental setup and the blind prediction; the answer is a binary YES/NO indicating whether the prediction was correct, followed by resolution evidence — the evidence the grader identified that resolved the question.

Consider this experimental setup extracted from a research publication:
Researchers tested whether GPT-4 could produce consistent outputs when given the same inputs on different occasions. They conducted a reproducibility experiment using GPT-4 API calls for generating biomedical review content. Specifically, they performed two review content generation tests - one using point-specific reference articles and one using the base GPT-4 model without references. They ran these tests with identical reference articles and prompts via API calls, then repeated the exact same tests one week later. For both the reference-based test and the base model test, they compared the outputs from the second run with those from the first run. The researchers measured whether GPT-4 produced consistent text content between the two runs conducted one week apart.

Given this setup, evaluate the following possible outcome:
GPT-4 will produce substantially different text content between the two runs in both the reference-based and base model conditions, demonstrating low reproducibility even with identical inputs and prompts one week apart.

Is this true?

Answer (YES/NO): NO